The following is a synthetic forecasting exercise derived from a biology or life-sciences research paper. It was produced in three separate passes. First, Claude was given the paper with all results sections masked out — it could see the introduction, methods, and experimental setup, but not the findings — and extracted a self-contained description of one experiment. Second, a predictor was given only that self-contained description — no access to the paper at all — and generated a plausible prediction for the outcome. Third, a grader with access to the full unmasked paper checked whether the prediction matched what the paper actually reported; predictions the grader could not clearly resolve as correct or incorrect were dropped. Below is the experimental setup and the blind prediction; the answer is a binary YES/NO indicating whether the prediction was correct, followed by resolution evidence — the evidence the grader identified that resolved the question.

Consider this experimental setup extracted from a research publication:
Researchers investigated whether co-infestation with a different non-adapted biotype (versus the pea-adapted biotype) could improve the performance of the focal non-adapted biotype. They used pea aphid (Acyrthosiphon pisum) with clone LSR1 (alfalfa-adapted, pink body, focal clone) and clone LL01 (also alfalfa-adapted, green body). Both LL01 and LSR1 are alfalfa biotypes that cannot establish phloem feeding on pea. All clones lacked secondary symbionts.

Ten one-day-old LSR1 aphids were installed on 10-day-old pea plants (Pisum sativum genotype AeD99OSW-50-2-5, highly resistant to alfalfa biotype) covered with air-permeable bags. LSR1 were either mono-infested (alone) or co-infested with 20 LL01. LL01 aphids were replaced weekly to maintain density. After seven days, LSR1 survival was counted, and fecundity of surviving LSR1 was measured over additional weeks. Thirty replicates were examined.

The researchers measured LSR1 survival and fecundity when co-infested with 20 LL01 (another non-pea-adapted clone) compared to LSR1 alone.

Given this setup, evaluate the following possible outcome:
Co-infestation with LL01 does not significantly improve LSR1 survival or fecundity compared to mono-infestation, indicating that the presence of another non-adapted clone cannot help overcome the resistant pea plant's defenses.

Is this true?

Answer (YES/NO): YES